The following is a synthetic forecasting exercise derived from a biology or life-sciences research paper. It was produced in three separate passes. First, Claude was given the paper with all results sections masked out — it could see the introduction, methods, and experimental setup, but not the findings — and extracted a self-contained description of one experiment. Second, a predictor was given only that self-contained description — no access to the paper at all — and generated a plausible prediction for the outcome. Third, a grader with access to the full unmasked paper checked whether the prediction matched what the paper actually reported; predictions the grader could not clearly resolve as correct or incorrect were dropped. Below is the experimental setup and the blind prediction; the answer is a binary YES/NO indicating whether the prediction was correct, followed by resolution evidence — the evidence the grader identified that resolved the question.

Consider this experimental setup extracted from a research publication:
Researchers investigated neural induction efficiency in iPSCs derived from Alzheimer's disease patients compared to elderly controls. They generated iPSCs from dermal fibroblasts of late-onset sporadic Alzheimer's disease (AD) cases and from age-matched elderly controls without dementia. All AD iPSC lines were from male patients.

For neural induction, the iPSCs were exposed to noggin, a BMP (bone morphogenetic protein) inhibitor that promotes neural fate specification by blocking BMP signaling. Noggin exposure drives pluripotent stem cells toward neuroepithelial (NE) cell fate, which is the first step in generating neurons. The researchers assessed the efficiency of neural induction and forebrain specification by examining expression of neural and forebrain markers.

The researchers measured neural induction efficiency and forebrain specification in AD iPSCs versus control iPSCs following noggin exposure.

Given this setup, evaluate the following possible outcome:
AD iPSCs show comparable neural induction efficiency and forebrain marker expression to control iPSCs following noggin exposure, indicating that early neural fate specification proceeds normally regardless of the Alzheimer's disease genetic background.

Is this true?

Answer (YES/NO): NO